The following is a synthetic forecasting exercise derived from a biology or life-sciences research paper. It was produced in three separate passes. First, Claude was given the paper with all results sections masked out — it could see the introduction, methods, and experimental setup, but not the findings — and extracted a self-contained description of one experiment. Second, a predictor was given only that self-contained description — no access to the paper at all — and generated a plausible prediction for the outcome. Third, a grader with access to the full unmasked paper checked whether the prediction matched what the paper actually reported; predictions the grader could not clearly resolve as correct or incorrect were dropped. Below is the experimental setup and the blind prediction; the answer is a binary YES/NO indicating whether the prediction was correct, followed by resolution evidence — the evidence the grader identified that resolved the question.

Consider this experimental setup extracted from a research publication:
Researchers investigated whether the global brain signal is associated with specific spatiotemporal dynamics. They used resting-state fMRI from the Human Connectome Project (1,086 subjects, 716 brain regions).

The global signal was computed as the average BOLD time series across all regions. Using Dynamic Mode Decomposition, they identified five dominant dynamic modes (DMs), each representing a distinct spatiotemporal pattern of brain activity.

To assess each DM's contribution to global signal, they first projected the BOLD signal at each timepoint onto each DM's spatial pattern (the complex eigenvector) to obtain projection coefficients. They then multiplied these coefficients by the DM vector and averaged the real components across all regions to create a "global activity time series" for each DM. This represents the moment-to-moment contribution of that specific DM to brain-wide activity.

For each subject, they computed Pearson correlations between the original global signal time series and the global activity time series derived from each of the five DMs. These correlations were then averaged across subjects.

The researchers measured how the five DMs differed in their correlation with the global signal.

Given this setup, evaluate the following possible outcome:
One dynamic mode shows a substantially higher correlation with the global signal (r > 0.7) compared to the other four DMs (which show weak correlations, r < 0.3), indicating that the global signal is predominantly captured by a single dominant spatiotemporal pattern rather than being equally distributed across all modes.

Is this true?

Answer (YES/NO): NO